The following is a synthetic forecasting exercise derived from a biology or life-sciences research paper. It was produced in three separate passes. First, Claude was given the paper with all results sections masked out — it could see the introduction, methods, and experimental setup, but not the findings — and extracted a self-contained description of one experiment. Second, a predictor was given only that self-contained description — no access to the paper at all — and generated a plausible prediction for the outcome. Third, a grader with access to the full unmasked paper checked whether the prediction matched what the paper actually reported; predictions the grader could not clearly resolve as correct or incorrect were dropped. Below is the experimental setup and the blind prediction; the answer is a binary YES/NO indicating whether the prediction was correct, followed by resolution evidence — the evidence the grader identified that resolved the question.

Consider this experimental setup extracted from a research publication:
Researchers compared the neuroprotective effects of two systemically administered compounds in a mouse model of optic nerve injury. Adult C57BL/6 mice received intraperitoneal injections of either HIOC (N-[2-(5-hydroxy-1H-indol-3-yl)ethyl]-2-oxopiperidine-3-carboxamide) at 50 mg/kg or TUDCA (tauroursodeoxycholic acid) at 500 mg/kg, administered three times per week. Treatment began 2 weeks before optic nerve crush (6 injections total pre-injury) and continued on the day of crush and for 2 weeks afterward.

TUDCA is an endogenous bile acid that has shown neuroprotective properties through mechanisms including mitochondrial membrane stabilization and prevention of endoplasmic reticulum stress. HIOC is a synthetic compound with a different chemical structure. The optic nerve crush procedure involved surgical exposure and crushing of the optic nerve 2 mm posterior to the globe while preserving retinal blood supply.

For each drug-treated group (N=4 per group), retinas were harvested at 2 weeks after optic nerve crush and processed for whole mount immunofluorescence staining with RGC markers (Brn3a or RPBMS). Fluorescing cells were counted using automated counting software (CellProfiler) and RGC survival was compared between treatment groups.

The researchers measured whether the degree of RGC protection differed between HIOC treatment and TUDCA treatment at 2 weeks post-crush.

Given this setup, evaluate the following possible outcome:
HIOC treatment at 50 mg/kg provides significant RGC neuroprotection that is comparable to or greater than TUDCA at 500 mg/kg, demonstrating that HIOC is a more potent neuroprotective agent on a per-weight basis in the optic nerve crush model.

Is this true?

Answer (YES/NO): YES